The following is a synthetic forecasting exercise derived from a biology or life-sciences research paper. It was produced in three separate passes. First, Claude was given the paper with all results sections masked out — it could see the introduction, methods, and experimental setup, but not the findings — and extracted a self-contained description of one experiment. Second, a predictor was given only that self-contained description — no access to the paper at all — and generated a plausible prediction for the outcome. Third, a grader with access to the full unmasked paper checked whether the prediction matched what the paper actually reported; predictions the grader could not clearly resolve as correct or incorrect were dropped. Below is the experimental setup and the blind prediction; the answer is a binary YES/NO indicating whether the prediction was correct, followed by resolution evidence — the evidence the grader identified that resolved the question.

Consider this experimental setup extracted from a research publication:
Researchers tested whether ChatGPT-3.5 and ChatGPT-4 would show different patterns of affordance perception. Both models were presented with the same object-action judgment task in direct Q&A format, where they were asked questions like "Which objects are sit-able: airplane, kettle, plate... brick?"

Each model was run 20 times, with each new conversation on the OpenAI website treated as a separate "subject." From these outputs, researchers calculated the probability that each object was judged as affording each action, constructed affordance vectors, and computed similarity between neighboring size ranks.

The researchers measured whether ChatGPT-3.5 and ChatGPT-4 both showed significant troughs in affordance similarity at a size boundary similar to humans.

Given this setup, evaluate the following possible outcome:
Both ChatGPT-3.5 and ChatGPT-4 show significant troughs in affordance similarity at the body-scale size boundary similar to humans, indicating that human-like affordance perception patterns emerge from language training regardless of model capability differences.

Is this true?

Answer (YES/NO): NO